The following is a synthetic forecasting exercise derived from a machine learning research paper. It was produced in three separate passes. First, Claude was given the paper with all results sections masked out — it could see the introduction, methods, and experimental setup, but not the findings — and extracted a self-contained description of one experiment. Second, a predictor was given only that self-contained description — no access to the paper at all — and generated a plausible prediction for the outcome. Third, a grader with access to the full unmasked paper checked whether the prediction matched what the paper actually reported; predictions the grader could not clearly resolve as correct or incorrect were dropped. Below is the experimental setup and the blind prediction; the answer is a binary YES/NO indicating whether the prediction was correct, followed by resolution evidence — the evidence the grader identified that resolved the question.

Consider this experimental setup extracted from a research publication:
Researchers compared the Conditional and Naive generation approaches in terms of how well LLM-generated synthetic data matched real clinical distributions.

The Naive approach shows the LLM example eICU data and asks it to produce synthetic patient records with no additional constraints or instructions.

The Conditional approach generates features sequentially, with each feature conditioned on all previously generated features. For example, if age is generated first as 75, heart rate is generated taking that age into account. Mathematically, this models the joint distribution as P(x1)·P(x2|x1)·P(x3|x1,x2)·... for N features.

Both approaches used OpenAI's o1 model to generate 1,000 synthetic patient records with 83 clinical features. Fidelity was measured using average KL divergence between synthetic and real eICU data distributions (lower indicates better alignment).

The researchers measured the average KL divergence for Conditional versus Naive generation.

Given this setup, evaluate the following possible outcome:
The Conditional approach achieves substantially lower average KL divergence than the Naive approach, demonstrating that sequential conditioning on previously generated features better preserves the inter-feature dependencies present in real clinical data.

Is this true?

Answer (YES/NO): YES